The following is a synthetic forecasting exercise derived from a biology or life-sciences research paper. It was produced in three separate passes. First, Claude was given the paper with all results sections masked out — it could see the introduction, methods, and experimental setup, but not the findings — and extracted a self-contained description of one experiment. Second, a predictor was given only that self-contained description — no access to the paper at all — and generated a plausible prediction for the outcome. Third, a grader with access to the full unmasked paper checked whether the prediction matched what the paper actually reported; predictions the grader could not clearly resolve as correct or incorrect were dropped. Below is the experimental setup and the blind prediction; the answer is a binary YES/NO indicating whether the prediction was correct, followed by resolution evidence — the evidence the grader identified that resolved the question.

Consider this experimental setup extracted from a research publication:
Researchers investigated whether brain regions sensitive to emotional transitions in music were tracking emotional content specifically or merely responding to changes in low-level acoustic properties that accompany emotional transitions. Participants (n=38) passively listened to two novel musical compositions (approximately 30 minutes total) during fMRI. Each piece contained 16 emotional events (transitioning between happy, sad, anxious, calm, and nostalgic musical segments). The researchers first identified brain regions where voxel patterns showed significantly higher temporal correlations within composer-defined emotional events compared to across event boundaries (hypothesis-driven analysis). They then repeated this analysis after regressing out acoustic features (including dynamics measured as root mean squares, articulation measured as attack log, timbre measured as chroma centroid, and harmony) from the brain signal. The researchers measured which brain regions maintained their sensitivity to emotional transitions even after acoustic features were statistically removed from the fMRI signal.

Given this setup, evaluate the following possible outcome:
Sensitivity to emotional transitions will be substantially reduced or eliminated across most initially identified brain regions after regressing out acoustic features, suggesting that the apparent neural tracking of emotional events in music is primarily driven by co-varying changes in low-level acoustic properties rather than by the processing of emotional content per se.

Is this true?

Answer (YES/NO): NO